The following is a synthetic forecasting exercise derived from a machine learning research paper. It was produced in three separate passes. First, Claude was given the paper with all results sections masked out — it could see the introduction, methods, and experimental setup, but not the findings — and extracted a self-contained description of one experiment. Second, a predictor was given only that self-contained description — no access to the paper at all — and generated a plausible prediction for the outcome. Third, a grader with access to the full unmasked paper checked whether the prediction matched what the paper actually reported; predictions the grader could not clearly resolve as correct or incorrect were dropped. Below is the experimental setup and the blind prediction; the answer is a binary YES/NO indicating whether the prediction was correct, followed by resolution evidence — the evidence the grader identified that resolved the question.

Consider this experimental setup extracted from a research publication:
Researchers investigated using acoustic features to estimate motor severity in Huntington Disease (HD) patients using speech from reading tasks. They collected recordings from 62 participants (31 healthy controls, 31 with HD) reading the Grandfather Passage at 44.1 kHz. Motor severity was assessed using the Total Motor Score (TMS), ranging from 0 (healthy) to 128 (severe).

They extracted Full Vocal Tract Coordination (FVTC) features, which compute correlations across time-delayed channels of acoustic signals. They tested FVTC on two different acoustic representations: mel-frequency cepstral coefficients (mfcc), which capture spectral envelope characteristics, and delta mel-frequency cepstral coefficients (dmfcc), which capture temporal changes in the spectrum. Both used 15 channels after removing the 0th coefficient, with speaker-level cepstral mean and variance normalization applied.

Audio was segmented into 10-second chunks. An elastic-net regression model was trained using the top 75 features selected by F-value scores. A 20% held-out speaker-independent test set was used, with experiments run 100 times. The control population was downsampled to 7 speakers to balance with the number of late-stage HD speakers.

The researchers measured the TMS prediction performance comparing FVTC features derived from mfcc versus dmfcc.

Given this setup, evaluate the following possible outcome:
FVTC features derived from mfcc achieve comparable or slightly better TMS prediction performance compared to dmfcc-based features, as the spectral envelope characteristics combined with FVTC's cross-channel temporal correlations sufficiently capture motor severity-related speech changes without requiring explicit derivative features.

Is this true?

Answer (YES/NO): NO